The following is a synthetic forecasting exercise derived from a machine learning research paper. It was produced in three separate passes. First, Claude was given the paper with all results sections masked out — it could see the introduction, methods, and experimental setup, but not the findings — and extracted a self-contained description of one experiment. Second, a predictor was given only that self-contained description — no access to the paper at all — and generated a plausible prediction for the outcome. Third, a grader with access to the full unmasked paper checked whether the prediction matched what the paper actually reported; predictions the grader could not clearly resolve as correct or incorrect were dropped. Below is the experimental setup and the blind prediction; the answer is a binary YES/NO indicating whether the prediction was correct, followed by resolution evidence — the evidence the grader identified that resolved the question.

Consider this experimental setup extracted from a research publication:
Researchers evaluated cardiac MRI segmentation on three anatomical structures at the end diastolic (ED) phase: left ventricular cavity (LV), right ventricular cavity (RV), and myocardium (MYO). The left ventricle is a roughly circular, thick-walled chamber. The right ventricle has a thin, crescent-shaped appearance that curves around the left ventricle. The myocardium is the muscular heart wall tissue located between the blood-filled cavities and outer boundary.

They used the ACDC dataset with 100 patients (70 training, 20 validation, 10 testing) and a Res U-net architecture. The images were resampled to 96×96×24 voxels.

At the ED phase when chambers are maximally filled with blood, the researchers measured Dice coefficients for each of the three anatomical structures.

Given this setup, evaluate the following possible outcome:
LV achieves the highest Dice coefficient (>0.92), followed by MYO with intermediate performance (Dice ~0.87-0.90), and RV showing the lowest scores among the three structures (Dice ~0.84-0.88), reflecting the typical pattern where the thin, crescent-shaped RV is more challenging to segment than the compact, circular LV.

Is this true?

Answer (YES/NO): NO